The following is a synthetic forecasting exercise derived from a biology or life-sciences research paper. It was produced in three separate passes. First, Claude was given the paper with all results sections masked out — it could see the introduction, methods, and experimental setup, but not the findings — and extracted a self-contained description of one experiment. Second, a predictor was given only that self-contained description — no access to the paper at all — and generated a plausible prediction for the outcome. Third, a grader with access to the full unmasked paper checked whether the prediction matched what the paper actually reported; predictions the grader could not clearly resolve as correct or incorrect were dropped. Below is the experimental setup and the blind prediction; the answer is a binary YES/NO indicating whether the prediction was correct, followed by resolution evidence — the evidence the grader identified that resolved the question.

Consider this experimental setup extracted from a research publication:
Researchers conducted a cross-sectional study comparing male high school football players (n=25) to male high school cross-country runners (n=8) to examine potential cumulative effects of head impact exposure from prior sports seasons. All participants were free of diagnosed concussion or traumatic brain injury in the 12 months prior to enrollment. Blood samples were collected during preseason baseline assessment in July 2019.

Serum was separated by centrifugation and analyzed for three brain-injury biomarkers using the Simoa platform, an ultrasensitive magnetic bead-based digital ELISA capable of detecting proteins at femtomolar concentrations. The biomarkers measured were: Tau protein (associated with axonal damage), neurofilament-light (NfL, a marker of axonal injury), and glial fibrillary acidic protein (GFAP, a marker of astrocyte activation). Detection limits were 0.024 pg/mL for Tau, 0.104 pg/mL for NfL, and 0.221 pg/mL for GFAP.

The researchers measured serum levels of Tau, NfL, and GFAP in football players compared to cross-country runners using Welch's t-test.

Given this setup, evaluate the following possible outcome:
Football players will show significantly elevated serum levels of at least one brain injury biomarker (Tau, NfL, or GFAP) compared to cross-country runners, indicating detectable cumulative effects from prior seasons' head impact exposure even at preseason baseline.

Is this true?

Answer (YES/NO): NO